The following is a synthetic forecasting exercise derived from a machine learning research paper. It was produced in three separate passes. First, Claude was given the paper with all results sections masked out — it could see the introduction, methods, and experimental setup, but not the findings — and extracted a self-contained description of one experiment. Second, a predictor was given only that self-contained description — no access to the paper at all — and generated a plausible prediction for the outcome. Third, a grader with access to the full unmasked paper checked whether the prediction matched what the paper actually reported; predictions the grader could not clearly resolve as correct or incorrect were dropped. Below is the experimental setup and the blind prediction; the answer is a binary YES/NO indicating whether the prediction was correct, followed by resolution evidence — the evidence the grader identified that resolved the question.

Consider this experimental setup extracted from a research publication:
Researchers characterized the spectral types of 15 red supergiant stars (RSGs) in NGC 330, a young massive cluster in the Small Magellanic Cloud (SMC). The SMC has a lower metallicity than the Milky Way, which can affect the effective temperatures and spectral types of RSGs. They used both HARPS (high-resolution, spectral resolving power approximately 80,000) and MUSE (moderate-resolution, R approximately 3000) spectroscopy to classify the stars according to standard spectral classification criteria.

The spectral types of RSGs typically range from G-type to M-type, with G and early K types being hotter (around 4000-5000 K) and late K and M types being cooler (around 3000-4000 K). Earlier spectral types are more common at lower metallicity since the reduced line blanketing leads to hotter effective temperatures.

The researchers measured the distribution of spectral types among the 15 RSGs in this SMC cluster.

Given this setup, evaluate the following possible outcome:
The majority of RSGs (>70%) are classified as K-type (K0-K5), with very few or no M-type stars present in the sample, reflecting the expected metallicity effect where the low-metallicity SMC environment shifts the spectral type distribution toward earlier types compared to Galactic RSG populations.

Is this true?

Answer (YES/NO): NO